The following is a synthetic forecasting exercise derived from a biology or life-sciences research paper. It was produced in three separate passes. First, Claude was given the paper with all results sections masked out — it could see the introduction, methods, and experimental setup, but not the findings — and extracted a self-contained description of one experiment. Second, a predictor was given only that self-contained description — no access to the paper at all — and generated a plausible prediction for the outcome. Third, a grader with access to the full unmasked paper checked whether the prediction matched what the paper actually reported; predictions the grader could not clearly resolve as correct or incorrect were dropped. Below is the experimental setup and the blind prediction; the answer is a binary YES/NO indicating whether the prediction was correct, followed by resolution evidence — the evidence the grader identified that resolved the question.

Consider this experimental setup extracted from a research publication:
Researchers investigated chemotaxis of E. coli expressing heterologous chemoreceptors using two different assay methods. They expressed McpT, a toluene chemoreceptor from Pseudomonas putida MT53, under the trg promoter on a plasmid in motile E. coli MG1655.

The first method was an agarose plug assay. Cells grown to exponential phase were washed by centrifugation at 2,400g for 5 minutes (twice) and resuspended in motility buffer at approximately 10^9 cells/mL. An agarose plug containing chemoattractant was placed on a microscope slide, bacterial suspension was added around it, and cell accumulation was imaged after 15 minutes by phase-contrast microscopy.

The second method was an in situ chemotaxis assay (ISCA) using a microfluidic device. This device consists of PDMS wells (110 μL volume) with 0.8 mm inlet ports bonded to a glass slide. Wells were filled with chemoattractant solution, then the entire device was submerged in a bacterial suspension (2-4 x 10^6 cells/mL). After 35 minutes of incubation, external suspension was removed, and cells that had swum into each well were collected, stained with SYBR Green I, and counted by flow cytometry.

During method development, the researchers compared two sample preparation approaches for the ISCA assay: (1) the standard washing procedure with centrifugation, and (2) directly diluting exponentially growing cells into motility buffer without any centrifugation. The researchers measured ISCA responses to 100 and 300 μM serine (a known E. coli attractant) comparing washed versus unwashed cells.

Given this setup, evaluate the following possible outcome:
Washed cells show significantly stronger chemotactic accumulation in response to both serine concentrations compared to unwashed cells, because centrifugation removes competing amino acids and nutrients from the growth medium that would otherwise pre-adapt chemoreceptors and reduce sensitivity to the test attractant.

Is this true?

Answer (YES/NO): NO